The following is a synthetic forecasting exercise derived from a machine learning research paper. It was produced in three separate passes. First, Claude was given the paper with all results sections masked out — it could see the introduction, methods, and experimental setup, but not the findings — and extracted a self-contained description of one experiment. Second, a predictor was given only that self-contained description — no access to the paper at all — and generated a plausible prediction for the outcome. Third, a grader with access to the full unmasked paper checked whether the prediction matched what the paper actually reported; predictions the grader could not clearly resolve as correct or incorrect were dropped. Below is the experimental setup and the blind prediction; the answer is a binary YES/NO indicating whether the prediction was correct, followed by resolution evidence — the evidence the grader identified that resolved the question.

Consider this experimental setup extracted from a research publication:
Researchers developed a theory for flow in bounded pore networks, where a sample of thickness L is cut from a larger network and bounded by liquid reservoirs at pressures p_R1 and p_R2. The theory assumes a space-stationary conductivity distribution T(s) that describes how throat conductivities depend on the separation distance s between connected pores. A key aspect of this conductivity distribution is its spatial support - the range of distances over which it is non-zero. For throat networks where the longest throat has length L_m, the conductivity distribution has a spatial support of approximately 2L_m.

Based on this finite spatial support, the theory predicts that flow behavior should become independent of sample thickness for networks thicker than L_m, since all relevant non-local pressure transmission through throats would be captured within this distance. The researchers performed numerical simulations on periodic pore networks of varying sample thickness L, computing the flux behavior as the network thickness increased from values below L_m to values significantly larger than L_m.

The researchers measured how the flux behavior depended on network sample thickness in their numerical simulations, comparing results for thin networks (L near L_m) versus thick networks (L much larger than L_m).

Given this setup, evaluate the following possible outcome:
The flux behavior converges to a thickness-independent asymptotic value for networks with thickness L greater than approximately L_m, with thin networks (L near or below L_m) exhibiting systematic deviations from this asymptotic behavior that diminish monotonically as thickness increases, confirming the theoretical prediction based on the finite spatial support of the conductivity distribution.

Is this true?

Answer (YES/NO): NO